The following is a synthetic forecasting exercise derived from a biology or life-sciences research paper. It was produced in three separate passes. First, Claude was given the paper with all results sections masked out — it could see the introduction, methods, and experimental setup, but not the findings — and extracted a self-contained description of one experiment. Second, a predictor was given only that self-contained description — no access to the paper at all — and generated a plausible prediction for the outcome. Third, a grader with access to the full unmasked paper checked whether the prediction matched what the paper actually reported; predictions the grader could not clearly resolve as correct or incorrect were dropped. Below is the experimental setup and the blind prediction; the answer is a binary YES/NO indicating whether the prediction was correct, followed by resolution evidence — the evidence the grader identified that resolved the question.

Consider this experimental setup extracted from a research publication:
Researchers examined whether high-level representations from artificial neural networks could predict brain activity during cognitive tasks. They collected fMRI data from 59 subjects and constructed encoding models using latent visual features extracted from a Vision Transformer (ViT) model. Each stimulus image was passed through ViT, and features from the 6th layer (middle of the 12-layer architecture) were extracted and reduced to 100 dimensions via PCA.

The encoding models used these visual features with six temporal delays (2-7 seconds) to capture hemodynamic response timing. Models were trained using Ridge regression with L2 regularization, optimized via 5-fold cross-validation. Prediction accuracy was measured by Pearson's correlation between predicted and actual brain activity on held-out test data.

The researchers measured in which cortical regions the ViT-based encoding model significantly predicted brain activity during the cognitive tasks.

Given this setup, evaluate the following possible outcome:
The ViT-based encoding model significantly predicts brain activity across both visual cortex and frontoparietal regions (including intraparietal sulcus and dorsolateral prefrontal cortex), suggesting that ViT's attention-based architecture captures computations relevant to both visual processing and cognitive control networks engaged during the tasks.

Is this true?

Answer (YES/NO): YES